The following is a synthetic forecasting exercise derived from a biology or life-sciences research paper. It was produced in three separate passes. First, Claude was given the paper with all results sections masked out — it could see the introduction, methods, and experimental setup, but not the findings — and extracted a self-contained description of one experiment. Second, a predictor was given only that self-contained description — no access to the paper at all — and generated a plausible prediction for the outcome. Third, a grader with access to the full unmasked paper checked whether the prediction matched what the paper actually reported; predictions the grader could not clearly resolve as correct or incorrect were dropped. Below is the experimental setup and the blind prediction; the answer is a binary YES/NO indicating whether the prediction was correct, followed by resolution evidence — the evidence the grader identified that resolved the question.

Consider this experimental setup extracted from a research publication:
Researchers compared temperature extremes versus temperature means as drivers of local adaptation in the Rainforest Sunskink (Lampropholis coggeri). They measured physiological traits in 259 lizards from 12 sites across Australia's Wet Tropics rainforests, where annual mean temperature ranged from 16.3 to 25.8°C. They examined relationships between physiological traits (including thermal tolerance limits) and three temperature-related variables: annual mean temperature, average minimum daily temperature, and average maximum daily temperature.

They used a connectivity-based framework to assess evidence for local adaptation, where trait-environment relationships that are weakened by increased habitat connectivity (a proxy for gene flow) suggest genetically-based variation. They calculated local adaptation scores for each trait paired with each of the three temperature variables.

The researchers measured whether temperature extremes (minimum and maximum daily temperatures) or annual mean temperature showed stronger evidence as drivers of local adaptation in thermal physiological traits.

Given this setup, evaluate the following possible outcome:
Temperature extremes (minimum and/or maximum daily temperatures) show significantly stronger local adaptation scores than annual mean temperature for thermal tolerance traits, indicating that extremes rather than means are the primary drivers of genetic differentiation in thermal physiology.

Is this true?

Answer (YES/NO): NO